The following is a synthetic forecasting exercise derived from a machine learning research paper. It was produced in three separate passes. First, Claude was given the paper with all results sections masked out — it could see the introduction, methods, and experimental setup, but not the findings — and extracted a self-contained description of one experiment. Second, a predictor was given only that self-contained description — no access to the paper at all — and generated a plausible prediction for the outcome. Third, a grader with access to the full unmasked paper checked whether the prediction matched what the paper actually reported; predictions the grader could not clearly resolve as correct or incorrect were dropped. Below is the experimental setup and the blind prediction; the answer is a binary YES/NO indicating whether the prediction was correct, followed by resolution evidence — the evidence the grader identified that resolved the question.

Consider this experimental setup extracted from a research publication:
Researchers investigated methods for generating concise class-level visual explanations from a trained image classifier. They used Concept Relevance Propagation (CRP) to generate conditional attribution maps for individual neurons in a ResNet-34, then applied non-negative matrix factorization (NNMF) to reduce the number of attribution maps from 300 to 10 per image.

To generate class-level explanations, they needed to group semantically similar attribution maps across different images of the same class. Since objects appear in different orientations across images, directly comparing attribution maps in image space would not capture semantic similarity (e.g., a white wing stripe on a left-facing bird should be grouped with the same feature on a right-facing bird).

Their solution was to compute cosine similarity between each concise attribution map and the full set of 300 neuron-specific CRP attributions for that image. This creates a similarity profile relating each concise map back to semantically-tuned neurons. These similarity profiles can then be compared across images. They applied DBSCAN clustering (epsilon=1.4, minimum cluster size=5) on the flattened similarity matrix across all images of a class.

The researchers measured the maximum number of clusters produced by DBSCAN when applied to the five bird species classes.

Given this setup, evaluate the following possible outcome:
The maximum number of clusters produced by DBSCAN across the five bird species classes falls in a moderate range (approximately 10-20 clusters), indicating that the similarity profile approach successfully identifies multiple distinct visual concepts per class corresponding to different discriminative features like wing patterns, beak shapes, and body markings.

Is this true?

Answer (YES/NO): NO